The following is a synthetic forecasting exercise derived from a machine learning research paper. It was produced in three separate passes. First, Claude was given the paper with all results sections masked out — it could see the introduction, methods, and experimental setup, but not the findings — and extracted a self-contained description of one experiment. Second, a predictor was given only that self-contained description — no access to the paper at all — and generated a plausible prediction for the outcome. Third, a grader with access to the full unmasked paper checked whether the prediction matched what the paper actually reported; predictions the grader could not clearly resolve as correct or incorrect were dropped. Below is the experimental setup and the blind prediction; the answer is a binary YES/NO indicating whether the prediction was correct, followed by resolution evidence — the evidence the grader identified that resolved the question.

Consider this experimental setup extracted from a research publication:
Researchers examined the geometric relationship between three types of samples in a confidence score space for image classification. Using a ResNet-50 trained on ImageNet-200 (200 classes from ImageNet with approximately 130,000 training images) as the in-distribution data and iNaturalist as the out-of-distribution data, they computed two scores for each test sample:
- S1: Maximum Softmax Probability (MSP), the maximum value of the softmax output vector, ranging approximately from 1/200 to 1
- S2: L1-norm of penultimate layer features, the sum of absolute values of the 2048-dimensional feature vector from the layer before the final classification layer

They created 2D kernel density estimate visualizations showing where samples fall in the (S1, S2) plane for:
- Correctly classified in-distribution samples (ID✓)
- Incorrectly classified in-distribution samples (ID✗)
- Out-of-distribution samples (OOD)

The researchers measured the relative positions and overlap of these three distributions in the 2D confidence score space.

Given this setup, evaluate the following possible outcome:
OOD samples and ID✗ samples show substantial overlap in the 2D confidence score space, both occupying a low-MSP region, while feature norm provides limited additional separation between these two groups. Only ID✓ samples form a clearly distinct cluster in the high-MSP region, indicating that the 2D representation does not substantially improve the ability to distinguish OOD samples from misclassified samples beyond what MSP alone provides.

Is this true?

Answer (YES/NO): NO